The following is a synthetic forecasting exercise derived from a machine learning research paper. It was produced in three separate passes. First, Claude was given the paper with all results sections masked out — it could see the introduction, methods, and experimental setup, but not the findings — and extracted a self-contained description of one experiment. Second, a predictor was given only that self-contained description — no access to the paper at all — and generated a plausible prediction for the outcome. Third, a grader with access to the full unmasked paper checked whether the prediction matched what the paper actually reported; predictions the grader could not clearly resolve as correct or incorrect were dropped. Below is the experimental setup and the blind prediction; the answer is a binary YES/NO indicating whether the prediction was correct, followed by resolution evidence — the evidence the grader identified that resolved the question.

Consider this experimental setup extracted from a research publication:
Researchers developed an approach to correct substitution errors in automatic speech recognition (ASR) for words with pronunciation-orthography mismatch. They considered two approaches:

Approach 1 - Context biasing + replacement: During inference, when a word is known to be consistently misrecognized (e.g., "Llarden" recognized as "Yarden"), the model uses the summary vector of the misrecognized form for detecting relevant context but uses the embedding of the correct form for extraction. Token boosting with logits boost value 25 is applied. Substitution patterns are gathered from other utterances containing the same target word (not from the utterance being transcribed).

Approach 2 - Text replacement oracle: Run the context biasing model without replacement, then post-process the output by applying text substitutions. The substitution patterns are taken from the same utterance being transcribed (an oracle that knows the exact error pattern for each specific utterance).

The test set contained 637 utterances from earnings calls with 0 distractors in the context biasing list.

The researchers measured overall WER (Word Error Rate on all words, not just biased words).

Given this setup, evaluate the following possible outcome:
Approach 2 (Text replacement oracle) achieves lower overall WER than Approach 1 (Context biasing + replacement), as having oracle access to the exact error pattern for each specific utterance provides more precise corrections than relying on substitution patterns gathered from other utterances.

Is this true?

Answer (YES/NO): YES